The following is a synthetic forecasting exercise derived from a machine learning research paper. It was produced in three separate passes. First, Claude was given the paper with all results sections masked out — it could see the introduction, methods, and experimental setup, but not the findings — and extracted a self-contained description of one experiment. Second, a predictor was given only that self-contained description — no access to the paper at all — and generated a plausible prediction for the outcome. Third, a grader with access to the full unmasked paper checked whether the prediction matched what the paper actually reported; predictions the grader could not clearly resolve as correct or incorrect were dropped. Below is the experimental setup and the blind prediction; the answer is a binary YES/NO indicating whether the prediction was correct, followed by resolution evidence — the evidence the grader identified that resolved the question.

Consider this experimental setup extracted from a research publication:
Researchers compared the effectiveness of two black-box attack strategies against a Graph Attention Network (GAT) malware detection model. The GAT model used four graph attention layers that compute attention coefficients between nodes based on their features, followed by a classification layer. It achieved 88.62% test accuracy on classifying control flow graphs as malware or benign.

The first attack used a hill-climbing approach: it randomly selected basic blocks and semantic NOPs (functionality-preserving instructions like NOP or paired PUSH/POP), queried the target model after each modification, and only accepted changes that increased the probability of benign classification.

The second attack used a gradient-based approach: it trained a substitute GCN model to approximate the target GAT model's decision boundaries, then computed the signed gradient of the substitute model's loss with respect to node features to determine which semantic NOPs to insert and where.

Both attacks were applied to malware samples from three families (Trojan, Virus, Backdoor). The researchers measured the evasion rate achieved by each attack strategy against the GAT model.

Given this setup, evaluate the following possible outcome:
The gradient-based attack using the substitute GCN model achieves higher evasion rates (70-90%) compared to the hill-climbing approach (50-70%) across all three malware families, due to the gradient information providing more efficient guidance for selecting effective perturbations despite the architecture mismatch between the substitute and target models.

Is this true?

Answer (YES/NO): NO